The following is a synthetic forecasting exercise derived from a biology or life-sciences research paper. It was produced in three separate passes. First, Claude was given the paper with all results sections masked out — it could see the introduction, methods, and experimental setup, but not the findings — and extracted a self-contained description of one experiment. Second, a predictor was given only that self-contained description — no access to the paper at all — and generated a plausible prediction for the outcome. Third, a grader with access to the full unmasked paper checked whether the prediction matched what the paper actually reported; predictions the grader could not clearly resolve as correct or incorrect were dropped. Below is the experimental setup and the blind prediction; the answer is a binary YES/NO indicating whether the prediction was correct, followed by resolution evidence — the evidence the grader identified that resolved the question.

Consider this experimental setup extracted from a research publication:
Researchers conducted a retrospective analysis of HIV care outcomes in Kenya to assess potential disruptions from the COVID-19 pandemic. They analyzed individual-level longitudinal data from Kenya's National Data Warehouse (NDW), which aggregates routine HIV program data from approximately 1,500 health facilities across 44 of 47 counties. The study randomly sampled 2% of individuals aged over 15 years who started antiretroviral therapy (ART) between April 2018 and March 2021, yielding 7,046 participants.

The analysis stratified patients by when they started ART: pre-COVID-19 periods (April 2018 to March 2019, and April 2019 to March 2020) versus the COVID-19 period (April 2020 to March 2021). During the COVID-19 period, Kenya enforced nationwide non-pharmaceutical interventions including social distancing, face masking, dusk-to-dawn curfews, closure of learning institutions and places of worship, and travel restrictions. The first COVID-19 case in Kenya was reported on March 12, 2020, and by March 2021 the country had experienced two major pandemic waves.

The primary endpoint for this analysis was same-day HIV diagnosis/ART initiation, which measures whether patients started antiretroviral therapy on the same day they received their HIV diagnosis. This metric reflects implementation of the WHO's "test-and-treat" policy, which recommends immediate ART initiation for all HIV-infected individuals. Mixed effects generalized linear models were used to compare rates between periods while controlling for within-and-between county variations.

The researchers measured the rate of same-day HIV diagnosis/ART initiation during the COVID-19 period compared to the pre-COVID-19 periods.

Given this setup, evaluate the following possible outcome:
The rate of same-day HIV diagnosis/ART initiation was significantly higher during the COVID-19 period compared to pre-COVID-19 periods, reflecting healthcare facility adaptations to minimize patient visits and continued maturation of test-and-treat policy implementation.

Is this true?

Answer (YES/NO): YES